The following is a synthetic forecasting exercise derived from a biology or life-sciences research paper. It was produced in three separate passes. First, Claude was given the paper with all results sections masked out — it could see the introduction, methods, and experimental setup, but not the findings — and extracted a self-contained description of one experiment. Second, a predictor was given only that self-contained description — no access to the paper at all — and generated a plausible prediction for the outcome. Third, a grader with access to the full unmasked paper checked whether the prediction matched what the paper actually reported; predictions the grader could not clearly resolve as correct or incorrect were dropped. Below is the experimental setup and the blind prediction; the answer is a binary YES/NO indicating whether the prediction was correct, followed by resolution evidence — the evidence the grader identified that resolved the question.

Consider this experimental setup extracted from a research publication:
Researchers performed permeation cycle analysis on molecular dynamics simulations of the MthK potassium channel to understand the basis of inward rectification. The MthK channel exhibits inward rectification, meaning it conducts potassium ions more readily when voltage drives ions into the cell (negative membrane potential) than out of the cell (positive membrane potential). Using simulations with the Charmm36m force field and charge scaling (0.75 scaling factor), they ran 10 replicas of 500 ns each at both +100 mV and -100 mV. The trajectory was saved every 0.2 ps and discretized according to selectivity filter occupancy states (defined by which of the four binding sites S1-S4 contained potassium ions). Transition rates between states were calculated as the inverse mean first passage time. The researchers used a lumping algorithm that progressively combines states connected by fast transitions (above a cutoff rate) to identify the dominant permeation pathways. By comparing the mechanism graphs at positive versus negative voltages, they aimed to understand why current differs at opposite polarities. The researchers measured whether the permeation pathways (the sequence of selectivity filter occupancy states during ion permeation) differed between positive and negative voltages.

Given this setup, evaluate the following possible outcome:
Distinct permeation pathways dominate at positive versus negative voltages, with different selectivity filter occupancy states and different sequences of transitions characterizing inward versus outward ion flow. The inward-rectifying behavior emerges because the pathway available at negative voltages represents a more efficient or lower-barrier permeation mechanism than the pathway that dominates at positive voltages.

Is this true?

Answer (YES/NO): NO